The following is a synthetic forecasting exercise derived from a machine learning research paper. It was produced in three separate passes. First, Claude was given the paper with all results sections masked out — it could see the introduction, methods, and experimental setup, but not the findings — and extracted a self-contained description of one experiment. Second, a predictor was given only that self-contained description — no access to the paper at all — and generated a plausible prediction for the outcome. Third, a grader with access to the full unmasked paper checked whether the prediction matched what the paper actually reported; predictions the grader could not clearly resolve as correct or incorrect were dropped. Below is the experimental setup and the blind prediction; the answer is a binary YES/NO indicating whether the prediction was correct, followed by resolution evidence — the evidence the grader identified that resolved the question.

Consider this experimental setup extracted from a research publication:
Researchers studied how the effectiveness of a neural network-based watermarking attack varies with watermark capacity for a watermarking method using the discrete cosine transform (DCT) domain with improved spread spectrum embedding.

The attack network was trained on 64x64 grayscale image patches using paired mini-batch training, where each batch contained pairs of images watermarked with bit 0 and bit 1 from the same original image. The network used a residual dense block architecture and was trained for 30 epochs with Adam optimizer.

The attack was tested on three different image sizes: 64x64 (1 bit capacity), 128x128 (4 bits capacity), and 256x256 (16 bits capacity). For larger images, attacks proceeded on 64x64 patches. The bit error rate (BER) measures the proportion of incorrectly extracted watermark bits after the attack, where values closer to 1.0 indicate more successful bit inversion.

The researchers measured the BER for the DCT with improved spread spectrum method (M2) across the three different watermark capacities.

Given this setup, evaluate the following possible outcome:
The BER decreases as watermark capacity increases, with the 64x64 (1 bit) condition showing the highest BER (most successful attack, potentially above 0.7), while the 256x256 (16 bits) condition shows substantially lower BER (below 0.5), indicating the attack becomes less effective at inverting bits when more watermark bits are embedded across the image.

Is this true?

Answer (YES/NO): NO